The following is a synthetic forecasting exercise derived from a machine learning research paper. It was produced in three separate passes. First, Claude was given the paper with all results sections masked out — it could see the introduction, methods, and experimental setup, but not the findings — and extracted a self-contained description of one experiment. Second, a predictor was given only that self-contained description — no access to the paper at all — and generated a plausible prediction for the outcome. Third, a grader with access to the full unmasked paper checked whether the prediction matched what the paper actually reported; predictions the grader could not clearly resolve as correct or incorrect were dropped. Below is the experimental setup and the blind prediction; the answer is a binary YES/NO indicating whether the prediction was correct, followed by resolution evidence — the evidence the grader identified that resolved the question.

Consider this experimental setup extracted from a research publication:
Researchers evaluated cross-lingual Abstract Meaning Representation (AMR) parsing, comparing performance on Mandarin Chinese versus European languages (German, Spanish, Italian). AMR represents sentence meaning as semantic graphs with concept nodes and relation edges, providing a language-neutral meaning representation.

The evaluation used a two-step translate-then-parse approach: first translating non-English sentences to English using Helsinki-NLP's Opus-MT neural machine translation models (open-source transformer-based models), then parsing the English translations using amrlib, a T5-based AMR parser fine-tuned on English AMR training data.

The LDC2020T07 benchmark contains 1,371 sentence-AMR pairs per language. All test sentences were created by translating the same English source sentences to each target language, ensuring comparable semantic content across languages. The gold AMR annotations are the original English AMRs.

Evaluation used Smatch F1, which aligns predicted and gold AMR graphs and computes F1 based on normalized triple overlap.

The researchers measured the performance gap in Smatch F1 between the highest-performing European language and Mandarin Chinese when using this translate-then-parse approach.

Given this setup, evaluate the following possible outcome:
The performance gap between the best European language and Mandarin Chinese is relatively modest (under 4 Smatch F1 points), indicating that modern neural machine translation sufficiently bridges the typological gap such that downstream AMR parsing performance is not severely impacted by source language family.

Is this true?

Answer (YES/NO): NO